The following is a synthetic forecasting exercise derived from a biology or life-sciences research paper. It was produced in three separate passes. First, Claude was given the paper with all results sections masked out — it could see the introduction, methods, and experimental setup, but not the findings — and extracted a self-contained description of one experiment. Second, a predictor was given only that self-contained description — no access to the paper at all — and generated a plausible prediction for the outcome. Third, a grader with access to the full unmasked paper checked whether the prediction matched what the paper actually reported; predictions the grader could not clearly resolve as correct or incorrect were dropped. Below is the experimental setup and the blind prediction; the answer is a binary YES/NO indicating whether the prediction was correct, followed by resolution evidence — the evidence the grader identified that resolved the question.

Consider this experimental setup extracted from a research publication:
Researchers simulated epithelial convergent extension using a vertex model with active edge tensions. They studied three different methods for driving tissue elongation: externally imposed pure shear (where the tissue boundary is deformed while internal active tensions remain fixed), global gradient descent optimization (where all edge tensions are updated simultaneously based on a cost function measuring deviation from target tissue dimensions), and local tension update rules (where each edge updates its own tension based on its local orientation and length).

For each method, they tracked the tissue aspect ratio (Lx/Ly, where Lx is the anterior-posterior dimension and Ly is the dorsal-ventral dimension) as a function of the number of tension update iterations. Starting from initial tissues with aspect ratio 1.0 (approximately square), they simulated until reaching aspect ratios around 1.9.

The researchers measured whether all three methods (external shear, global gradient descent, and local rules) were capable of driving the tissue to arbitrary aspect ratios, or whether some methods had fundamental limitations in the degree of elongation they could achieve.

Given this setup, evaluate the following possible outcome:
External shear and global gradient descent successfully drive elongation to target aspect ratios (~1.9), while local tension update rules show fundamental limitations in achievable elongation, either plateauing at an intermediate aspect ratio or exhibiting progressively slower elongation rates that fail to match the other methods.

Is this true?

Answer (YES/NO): NO